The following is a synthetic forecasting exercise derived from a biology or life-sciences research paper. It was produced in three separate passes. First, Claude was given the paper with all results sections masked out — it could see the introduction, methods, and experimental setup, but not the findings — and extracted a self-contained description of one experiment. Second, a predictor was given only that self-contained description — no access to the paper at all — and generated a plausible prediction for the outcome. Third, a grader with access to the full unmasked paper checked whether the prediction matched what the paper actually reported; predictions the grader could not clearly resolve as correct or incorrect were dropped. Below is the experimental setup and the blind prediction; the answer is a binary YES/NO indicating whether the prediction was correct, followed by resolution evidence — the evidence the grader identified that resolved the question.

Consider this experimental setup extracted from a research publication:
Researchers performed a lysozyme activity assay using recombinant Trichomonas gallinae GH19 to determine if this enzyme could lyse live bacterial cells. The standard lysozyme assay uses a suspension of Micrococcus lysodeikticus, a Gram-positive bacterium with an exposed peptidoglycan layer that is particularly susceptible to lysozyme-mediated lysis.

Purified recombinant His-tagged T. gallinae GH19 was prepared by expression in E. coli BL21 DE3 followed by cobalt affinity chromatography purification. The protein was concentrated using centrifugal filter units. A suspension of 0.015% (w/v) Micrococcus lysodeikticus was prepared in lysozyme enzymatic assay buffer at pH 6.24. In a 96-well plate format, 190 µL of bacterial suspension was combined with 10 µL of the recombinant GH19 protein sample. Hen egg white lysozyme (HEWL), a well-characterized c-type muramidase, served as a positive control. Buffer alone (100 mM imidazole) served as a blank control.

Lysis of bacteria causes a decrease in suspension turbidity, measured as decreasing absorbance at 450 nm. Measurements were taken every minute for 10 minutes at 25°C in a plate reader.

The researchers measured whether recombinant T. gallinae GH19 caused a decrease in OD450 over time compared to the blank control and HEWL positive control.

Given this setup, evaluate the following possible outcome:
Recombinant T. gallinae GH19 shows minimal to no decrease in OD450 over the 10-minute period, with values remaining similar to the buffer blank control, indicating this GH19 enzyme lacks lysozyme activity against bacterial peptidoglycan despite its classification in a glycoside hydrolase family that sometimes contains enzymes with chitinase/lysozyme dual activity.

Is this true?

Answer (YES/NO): NO